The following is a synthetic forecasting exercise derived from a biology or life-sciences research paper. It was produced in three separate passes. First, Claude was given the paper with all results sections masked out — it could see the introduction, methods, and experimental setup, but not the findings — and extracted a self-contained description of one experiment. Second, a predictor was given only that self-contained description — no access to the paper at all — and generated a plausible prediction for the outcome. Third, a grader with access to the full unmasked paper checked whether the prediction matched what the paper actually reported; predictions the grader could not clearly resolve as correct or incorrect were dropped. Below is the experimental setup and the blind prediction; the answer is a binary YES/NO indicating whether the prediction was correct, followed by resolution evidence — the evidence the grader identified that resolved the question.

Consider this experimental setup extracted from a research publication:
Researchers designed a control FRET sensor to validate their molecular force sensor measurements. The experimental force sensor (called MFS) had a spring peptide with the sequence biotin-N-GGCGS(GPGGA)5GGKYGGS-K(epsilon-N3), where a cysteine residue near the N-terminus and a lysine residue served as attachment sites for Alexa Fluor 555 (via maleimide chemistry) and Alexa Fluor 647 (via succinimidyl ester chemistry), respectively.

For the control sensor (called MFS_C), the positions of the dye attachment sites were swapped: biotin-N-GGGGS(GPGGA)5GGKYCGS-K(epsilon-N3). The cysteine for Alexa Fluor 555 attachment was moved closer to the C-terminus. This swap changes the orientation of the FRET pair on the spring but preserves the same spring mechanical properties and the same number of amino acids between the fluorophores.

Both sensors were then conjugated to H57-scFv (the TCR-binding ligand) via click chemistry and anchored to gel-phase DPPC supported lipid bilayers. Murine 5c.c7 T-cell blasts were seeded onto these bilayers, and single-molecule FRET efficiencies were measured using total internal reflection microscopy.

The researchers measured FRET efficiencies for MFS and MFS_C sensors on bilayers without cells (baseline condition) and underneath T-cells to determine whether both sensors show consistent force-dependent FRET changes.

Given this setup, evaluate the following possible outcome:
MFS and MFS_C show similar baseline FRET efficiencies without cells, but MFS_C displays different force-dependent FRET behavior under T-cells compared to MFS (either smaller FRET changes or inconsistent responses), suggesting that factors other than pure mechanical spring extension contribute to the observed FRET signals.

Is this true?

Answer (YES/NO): NO